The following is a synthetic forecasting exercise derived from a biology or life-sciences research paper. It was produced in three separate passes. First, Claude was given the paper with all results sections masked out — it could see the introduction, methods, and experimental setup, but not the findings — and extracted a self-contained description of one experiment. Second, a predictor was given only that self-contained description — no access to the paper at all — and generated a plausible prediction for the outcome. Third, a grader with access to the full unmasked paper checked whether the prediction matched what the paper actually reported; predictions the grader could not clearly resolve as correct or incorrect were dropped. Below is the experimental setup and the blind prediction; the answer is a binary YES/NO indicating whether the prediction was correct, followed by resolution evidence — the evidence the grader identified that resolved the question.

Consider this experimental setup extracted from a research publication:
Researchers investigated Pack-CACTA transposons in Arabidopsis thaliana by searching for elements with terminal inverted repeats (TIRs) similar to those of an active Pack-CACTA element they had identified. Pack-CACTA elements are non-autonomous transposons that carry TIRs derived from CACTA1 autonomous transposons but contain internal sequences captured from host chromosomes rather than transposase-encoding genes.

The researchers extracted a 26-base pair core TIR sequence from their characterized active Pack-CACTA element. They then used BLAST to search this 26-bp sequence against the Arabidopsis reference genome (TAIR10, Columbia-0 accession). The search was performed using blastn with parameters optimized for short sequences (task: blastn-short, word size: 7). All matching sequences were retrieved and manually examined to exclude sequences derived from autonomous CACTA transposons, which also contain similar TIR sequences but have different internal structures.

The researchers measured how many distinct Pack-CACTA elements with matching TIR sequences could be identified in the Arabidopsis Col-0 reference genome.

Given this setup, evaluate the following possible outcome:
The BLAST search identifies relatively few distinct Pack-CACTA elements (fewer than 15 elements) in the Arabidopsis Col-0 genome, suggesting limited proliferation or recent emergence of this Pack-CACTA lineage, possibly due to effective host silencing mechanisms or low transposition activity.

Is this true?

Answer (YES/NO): YES